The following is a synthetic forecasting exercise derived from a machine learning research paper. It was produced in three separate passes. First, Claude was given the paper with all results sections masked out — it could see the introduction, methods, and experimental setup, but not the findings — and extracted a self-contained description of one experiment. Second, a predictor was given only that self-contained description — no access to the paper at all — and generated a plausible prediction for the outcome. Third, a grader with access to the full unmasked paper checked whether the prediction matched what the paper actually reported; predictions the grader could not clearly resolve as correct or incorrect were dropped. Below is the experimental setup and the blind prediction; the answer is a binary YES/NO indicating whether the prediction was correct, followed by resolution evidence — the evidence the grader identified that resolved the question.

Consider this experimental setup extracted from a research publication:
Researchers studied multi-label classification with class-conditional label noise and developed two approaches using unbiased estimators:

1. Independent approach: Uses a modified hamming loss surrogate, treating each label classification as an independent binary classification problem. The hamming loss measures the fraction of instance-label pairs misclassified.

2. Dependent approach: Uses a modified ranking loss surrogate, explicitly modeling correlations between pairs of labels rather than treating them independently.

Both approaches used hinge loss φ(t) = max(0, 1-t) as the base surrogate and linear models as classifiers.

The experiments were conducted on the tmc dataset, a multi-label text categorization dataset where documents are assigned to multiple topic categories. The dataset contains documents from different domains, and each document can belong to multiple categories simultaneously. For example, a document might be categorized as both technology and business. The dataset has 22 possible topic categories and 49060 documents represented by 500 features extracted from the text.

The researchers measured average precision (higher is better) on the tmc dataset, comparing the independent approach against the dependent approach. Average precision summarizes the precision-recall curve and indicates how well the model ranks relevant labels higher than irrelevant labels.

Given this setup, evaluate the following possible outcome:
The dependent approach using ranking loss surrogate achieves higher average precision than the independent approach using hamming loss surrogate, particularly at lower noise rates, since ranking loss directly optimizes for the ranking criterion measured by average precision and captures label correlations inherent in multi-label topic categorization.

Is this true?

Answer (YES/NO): NO